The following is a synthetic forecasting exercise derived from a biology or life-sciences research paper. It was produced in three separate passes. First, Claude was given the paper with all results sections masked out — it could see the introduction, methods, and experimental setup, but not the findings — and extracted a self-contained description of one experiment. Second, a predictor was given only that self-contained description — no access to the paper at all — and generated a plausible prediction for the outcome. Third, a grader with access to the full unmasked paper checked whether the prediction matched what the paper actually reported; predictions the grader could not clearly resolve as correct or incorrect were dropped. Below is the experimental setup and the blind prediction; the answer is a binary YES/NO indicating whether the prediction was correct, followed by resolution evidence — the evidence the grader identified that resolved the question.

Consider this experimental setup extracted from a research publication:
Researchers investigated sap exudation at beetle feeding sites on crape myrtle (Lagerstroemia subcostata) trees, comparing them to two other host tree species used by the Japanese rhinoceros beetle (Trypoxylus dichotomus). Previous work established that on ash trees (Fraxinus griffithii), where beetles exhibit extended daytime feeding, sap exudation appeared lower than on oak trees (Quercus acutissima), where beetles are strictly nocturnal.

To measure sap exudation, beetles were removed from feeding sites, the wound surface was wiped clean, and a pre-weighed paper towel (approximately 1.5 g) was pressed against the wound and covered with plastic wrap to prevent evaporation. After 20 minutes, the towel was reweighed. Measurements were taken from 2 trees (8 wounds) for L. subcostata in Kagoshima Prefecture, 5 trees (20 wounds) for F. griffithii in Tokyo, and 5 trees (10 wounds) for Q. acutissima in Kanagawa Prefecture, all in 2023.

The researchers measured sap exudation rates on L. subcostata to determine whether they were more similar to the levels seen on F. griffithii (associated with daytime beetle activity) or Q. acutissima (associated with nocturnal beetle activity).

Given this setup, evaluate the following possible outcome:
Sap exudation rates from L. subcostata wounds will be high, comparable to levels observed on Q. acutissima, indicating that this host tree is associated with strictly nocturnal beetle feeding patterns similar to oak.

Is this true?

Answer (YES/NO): NO